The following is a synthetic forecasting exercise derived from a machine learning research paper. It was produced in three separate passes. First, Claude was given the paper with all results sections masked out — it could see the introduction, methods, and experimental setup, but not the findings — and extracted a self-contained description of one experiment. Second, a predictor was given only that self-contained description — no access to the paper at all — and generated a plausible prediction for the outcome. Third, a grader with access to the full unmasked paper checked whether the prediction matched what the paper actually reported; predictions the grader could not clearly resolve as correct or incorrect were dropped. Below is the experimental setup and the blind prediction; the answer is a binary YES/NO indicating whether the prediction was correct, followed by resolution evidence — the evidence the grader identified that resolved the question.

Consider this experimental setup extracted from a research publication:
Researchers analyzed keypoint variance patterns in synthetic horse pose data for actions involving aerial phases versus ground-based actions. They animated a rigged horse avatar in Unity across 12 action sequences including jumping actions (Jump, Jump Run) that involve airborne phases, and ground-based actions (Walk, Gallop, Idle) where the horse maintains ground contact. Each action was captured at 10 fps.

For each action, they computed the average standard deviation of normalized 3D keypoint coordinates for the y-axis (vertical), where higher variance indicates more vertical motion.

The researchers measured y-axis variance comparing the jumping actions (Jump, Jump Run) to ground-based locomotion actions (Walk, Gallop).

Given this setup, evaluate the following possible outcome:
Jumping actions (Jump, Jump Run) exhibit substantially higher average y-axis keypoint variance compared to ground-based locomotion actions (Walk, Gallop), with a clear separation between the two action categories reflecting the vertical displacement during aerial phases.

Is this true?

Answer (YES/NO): YES